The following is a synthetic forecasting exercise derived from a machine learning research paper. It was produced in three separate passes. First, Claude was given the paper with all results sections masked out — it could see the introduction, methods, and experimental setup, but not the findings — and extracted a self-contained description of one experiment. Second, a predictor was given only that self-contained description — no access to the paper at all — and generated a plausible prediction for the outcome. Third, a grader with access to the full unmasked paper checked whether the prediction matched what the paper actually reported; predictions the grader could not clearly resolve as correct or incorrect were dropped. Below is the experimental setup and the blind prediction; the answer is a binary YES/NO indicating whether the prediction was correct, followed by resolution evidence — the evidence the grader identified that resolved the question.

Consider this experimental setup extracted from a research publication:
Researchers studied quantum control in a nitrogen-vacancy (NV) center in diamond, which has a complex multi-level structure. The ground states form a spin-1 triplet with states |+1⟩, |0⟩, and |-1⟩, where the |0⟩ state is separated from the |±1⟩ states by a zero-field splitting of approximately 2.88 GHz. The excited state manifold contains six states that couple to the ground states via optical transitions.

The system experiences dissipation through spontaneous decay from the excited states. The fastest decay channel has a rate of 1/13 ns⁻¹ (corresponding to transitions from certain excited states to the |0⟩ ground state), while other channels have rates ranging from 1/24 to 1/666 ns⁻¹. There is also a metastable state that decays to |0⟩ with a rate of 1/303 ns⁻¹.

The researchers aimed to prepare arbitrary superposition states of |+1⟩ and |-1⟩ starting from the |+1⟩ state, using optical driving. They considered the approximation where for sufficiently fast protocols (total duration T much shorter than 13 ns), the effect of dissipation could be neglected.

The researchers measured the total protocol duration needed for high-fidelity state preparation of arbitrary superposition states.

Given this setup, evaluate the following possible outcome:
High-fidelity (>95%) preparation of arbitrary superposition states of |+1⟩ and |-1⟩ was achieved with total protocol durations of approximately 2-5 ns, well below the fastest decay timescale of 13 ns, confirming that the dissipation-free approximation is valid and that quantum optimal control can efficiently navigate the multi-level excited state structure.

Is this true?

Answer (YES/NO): NO